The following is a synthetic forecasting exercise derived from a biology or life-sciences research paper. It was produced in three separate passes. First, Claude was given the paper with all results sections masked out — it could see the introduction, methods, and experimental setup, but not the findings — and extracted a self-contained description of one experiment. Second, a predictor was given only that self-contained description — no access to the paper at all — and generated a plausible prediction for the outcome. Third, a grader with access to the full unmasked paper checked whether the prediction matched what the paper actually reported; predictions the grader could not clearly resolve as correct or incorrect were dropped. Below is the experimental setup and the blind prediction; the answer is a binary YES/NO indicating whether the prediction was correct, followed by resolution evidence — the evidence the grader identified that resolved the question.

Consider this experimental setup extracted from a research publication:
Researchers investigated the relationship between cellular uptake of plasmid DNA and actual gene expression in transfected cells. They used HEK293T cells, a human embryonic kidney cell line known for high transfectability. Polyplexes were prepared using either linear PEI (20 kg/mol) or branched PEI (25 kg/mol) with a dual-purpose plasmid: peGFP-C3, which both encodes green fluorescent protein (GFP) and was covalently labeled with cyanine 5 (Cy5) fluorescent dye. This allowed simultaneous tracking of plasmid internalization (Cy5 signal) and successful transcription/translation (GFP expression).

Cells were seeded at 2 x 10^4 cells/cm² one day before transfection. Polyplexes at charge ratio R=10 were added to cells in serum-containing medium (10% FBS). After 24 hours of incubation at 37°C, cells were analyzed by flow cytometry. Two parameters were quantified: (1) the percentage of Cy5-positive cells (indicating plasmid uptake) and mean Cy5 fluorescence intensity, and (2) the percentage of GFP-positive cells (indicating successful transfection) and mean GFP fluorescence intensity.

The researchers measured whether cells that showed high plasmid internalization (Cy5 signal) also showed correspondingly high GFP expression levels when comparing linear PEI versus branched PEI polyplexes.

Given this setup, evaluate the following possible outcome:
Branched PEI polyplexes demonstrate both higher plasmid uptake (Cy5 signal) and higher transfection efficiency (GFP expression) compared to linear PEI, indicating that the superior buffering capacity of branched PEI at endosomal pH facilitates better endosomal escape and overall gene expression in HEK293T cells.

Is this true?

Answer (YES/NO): NO